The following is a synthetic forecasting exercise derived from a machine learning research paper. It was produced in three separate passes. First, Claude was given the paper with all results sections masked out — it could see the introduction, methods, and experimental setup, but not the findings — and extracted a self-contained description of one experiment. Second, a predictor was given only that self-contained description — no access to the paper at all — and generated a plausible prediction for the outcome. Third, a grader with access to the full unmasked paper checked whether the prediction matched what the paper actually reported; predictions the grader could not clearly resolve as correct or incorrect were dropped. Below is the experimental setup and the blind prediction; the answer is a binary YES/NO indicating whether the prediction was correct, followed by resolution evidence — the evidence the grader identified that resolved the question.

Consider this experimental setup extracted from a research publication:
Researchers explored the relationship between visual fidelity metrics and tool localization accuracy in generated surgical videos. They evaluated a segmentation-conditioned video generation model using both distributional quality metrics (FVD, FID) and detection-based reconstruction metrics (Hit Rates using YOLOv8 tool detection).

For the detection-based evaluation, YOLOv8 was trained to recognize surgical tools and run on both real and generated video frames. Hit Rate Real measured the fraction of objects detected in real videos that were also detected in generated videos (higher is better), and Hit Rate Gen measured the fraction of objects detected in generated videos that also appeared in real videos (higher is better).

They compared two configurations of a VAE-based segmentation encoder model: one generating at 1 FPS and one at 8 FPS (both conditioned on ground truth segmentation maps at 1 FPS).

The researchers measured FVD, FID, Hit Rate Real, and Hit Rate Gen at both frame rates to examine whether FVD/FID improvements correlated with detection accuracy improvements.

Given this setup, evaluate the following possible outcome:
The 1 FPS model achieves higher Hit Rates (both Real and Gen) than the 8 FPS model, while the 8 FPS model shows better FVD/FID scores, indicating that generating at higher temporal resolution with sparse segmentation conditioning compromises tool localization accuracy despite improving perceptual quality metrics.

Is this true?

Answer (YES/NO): NO